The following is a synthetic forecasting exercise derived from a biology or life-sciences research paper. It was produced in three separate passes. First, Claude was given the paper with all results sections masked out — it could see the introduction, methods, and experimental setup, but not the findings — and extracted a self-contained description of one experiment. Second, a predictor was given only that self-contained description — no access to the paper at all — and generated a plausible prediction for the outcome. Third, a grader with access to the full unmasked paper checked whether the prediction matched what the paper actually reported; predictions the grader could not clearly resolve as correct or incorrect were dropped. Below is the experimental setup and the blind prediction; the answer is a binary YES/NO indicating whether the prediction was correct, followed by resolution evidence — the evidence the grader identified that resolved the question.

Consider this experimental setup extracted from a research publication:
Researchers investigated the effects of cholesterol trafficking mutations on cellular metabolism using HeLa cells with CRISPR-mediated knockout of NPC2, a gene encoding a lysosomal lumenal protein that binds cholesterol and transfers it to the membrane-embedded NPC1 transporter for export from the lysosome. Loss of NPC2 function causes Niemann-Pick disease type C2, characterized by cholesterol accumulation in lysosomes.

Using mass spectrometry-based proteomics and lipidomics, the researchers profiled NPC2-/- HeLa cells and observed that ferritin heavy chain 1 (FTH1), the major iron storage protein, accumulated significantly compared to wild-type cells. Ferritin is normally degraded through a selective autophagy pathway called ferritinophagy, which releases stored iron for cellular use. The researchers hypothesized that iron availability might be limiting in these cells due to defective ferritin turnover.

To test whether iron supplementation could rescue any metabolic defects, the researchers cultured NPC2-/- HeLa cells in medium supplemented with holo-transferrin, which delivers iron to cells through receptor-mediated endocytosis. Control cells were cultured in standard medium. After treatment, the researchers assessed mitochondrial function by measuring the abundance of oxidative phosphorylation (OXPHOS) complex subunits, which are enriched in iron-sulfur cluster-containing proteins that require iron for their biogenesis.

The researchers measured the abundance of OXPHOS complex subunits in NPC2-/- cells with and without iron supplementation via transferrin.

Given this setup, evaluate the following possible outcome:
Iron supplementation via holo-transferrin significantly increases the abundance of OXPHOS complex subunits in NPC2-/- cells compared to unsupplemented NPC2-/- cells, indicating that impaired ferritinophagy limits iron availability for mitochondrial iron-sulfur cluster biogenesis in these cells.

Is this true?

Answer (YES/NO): YES